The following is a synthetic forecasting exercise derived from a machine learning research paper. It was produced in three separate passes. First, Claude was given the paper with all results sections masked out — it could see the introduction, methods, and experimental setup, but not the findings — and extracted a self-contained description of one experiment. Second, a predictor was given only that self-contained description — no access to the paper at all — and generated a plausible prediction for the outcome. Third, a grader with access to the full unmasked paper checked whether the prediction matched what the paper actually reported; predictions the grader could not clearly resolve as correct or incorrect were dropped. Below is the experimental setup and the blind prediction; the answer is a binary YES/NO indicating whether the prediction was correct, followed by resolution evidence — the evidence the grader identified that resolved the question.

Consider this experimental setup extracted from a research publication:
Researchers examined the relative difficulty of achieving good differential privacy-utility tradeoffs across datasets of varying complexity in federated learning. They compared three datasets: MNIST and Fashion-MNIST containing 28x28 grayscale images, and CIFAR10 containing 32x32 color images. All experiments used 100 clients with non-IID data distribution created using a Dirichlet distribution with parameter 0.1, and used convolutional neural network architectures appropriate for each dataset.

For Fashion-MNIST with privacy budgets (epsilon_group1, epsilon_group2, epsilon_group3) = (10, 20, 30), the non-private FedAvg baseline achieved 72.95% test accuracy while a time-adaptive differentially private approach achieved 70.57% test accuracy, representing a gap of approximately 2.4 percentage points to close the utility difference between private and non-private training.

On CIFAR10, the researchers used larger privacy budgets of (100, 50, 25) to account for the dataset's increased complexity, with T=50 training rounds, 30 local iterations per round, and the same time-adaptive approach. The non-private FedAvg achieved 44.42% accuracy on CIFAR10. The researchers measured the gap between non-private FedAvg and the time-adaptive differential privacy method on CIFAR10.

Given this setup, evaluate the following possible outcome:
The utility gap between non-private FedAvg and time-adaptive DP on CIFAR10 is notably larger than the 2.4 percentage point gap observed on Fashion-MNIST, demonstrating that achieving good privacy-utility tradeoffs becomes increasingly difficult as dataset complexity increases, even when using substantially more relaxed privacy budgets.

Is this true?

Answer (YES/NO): YES